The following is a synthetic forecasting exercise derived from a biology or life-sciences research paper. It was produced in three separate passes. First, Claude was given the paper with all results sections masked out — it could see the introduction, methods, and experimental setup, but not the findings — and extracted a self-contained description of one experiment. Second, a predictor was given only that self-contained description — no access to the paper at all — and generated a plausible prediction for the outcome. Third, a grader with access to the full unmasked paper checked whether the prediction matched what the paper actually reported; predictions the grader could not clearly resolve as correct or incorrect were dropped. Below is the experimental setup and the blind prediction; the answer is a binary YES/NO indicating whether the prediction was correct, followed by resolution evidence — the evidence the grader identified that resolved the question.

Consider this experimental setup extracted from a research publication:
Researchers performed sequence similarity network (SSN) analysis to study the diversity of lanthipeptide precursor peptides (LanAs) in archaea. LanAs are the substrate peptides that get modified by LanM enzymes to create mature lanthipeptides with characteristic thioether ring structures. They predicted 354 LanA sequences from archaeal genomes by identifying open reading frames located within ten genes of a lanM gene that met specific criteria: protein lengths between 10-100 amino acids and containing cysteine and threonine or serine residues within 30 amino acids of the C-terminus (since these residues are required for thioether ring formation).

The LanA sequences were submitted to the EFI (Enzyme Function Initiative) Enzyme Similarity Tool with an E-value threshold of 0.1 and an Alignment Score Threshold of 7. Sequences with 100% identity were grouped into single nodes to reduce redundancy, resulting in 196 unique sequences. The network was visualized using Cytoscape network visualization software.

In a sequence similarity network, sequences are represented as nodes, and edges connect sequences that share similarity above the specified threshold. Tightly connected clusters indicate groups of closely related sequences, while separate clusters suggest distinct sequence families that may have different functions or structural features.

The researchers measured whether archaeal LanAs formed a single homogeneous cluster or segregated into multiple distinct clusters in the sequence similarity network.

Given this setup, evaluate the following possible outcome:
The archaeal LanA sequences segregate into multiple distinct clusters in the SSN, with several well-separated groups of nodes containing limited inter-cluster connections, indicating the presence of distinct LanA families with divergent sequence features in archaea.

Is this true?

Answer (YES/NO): YES